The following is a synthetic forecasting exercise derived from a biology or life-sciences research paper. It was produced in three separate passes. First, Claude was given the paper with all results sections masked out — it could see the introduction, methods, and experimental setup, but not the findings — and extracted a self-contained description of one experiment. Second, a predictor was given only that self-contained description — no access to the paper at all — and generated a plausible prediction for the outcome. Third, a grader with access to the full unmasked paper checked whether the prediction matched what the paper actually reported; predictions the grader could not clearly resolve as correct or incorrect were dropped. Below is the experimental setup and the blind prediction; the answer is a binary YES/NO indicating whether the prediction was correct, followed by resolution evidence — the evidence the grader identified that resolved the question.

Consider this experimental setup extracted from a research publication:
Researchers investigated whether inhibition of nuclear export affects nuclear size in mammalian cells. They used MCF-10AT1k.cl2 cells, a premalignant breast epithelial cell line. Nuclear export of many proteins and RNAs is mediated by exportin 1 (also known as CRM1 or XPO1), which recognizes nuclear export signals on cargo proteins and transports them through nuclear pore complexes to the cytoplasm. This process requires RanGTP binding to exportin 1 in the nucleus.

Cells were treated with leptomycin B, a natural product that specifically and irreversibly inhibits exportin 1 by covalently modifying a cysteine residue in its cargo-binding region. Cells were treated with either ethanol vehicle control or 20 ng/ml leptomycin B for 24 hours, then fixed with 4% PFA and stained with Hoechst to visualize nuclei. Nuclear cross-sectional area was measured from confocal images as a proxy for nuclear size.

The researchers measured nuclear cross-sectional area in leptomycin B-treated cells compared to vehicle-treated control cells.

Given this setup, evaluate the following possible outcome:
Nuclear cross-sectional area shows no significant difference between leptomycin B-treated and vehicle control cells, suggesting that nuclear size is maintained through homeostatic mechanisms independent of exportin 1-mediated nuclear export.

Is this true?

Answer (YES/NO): NO